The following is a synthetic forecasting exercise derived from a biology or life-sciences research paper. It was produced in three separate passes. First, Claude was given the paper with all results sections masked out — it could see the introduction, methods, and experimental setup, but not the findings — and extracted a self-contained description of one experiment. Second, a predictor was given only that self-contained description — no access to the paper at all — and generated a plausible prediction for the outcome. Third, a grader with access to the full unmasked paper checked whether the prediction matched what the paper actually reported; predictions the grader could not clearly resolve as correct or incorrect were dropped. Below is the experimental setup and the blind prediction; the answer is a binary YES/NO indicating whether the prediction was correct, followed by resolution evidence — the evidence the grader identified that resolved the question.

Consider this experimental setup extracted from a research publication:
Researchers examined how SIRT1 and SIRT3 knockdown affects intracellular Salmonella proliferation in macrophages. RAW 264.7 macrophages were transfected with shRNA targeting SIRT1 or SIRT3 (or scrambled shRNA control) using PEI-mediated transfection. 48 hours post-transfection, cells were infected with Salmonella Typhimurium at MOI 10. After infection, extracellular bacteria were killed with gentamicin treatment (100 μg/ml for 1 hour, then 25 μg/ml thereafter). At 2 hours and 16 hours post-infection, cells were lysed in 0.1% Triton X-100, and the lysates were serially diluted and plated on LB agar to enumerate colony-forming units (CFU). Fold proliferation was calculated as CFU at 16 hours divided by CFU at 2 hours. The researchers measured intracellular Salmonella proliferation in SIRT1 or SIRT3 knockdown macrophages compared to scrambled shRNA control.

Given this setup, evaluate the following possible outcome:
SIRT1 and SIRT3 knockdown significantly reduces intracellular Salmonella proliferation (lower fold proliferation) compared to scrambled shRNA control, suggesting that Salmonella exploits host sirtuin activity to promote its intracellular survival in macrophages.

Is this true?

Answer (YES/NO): YES